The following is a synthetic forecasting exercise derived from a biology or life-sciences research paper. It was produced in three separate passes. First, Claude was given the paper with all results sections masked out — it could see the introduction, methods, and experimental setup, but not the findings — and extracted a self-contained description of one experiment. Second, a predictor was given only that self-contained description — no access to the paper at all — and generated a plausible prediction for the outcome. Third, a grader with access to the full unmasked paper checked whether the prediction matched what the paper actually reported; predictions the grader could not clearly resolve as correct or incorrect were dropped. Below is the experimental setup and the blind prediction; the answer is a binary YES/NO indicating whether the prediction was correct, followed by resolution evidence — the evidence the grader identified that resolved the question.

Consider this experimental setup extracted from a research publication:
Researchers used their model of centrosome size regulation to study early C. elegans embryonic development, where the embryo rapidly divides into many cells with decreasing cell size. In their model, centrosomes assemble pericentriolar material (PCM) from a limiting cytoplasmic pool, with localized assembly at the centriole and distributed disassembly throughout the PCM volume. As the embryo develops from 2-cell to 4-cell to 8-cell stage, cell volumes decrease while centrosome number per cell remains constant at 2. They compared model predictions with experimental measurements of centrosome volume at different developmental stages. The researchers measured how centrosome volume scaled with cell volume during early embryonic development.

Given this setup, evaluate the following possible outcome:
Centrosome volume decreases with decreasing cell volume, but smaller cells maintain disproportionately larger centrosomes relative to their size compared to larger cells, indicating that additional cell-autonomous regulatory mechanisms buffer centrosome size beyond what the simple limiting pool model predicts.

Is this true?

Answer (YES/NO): NO